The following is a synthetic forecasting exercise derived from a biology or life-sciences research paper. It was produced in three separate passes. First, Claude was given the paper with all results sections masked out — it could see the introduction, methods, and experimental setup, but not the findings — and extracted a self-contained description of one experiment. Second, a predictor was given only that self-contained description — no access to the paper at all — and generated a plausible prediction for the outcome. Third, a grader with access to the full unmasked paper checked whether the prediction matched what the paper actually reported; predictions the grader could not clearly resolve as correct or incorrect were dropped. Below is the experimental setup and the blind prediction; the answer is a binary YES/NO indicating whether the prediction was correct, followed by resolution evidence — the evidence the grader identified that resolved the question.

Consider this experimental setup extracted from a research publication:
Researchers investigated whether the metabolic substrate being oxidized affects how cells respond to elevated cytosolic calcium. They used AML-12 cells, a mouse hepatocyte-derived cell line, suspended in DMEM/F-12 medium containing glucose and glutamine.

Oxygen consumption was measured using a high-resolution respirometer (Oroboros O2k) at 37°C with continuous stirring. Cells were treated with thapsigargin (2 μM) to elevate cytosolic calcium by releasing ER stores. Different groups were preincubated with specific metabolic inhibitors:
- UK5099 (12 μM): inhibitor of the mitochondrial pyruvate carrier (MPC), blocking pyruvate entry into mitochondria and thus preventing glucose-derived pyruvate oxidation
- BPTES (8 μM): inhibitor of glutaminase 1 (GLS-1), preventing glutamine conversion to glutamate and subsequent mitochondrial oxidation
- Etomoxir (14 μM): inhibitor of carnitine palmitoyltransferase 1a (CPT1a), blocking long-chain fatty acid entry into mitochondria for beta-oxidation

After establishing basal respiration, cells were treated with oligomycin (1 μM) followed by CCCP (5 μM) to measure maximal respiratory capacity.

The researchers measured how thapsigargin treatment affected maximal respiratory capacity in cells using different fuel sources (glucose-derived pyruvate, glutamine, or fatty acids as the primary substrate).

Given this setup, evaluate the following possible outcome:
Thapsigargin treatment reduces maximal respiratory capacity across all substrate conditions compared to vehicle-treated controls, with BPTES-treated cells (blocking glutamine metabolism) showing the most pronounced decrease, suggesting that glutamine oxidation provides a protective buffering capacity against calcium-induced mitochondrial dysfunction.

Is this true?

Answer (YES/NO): NO